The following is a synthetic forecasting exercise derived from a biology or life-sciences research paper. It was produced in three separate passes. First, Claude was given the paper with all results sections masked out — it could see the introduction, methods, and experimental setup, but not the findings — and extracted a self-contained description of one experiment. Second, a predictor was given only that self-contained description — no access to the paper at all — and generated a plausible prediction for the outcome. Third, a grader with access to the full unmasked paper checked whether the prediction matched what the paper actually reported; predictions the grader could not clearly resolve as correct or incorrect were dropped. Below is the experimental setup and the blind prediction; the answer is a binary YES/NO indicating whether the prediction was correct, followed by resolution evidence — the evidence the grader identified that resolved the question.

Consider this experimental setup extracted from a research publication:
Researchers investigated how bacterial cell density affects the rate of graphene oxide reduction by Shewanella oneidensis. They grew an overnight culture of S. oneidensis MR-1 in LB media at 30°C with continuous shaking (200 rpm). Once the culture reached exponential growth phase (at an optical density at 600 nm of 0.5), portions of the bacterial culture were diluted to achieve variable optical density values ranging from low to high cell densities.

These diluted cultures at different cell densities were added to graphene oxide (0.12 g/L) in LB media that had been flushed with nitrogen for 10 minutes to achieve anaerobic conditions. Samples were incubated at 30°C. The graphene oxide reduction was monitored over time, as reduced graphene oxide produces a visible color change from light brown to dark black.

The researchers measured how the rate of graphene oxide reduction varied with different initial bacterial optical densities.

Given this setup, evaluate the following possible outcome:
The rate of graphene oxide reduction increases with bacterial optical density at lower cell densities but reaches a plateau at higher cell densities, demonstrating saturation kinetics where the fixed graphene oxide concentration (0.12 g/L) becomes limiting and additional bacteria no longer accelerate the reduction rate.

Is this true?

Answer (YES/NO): NO